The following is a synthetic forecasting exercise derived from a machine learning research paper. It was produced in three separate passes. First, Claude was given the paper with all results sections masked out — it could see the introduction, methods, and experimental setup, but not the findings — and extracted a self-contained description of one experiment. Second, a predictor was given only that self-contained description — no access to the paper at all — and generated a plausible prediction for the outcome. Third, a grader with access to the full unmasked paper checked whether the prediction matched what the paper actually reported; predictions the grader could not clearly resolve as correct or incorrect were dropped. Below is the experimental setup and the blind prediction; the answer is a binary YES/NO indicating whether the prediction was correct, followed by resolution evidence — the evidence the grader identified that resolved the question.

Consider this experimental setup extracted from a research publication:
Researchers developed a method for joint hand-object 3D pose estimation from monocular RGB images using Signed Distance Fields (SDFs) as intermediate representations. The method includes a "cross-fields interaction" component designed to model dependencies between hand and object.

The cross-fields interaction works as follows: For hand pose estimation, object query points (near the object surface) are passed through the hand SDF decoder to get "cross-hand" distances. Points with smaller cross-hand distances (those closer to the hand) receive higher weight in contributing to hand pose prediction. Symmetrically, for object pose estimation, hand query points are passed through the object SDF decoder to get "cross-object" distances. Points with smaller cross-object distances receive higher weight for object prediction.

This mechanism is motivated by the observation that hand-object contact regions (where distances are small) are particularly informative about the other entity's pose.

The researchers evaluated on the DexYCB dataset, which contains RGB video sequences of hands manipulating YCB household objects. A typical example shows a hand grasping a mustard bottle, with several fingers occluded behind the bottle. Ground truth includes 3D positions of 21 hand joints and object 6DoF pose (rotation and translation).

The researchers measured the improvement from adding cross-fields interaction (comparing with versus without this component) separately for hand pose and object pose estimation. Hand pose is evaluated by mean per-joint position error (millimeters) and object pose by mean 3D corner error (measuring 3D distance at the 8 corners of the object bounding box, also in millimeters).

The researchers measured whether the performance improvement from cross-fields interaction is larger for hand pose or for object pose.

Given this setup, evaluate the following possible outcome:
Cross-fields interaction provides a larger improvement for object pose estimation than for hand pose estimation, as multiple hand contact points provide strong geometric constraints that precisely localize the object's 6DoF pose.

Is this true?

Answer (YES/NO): YES